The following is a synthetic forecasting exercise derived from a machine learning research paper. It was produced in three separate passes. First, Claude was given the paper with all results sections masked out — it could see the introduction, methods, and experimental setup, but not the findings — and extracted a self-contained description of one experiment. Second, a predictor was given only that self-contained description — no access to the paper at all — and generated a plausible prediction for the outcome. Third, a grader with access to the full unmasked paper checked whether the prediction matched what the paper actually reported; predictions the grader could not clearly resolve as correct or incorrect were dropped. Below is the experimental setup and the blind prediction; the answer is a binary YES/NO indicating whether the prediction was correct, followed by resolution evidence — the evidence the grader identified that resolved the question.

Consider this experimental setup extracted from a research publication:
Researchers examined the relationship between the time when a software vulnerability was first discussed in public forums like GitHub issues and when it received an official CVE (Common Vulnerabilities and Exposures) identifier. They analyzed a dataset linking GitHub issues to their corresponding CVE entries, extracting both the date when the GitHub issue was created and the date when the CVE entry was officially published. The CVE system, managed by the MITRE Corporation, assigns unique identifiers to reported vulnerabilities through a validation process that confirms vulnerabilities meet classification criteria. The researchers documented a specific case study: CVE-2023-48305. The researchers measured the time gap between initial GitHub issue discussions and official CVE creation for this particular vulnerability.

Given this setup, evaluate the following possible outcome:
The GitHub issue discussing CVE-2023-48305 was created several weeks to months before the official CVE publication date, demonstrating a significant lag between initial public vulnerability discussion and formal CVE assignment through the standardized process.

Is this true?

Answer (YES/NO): YES